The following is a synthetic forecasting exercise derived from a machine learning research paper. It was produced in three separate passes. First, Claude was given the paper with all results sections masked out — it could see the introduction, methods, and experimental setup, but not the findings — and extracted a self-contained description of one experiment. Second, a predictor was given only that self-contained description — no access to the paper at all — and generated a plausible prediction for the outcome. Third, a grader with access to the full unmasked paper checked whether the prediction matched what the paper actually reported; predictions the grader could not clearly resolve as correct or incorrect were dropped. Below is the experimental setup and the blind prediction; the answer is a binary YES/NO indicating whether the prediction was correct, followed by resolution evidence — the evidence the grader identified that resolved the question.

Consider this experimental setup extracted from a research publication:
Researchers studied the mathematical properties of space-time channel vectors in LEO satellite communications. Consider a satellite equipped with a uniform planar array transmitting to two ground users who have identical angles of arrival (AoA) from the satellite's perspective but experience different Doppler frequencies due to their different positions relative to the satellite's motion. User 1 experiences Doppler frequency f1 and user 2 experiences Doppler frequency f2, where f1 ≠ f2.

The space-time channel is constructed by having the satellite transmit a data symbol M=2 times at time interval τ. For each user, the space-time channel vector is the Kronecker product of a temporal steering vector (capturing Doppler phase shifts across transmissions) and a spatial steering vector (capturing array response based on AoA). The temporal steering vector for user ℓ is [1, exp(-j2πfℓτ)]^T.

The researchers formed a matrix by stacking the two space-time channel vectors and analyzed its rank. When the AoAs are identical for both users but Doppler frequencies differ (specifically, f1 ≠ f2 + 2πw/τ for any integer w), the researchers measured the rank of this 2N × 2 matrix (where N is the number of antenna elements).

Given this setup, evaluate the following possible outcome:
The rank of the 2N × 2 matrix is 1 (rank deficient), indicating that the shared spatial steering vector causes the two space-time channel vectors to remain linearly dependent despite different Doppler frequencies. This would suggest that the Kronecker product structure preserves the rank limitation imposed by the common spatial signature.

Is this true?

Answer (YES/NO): NO